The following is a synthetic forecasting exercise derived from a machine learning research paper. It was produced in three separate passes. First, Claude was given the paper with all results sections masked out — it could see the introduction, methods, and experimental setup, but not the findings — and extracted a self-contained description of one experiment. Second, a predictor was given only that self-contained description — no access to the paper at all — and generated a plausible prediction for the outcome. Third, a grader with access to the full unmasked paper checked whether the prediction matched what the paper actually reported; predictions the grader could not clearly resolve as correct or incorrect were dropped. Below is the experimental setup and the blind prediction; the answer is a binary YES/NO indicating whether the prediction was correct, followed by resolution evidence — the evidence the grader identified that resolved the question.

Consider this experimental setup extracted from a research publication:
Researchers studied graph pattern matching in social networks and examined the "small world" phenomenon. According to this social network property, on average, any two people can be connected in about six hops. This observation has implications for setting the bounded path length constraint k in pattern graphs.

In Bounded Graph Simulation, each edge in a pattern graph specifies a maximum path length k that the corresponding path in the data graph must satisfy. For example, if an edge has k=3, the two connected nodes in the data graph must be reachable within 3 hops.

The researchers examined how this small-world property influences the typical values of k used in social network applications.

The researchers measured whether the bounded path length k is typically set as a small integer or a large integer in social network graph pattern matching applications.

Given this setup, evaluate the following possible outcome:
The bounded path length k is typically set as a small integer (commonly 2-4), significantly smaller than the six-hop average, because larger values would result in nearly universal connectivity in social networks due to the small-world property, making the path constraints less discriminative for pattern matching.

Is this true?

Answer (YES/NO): YES